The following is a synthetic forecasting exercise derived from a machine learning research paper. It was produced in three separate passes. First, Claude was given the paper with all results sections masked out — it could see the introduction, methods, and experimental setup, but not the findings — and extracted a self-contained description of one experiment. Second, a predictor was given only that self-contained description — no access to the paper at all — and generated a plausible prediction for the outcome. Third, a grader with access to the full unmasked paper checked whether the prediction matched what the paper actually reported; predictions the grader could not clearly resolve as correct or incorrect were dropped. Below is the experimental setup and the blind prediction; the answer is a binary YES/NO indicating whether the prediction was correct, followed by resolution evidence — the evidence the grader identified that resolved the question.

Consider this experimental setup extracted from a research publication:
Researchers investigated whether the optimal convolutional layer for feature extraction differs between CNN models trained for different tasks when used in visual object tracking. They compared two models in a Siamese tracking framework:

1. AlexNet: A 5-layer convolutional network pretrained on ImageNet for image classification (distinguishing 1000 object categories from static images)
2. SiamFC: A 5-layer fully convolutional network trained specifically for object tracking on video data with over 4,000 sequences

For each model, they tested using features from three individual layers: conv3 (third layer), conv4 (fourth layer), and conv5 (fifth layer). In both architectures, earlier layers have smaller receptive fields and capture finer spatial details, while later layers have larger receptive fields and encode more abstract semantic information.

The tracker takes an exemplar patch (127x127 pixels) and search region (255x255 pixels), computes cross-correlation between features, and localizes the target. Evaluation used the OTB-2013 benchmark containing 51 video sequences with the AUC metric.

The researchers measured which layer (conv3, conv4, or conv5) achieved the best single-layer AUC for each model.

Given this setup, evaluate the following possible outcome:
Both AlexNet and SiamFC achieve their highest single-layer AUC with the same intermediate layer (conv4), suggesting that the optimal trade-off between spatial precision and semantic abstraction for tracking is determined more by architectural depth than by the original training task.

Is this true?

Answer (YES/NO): NO